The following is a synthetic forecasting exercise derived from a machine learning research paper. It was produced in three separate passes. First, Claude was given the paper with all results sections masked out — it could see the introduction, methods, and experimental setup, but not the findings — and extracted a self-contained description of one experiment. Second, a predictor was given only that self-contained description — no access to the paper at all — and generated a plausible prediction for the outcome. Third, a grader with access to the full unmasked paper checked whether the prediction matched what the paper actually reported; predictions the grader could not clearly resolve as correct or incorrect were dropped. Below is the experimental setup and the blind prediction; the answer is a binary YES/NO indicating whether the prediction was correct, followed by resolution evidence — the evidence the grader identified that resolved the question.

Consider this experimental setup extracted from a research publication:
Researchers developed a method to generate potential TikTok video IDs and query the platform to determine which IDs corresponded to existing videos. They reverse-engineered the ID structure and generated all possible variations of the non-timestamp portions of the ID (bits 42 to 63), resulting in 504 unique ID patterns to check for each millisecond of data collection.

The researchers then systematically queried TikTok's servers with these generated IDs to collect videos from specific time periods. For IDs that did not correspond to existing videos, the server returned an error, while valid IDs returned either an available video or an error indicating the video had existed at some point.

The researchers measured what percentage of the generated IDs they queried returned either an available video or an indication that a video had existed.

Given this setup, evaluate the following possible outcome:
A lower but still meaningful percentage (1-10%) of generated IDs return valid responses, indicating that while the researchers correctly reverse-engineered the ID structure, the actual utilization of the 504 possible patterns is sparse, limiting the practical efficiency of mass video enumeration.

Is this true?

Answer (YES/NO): NO